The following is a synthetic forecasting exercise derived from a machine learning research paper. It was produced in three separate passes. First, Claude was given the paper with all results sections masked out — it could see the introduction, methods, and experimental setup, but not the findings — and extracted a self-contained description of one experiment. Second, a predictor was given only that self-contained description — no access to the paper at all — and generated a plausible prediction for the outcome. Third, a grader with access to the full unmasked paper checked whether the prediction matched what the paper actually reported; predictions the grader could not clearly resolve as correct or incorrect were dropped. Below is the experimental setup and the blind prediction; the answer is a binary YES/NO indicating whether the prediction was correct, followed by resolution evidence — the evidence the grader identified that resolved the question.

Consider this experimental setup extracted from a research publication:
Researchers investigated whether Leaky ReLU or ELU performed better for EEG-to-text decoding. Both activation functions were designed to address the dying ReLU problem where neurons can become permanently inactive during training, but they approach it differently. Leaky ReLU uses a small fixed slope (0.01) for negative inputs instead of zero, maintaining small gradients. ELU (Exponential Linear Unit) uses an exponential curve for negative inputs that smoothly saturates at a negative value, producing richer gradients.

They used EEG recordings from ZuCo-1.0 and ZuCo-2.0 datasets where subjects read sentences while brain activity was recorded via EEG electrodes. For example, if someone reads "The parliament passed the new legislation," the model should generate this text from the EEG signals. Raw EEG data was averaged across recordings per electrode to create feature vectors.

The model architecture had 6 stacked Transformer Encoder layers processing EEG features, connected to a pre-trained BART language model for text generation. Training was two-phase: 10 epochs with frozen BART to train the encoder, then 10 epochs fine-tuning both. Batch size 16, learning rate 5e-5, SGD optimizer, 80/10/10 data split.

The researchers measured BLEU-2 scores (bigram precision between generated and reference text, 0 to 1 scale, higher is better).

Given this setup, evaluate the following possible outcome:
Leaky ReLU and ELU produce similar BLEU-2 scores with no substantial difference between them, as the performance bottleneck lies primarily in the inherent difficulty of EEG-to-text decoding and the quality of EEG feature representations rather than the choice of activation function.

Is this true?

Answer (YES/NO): NO